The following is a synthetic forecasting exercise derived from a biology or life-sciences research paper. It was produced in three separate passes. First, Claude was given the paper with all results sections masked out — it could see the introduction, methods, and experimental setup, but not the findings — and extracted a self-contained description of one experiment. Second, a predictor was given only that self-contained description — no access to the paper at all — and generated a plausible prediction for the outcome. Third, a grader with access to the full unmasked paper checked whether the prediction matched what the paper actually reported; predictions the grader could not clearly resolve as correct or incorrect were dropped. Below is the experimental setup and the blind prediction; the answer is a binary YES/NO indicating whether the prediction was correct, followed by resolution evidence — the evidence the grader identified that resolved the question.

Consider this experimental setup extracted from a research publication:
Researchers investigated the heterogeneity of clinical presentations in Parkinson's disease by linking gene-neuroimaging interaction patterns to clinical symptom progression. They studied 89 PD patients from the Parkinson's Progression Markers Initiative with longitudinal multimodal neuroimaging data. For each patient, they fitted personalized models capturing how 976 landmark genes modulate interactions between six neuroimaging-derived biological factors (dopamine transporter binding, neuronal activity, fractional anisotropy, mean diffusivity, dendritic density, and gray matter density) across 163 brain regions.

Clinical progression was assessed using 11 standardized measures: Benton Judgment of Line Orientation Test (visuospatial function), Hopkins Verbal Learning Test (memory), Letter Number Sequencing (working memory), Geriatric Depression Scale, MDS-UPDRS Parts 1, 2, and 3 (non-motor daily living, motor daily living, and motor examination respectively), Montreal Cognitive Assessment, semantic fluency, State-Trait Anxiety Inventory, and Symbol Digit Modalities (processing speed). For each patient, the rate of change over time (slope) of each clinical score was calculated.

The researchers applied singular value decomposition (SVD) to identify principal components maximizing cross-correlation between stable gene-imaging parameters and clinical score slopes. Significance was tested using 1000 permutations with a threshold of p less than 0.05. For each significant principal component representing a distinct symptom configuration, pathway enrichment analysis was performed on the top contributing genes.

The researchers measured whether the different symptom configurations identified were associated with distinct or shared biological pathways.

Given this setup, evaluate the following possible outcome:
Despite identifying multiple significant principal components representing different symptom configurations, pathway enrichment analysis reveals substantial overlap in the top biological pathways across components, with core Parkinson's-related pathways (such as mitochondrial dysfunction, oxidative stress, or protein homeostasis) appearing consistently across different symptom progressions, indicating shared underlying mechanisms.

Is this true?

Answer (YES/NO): NO